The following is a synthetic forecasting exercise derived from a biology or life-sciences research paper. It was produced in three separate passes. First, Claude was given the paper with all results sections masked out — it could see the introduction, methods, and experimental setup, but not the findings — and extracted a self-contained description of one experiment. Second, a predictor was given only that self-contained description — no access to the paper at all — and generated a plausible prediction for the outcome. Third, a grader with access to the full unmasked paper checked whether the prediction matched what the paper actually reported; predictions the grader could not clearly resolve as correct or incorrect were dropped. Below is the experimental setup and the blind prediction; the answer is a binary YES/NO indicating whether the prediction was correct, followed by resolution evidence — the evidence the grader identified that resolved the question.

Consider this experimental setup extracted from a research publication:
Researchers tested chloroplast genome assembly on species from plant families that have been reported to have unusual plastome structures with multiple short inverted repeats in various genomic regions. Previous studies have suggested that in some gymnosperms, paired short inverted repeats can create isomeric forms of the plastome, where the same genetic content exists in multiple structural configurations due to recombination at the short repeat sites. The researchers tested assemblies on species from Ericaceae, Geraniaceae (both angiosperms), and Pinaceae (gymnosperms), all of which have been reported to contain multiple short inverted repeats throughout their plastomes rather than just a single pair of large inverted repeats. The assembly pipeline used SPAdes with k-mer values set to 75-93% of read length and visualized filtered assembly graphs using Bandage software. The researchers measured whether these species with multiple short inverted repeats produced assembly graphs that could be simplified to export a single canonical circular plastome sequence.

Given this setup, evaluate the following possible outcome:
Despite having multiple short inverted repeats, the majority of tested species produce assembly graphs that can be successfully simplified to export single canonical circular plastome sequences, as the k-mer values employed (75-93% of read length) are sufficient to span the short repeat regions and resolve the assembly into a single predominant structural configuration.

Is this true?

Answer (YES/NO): NO